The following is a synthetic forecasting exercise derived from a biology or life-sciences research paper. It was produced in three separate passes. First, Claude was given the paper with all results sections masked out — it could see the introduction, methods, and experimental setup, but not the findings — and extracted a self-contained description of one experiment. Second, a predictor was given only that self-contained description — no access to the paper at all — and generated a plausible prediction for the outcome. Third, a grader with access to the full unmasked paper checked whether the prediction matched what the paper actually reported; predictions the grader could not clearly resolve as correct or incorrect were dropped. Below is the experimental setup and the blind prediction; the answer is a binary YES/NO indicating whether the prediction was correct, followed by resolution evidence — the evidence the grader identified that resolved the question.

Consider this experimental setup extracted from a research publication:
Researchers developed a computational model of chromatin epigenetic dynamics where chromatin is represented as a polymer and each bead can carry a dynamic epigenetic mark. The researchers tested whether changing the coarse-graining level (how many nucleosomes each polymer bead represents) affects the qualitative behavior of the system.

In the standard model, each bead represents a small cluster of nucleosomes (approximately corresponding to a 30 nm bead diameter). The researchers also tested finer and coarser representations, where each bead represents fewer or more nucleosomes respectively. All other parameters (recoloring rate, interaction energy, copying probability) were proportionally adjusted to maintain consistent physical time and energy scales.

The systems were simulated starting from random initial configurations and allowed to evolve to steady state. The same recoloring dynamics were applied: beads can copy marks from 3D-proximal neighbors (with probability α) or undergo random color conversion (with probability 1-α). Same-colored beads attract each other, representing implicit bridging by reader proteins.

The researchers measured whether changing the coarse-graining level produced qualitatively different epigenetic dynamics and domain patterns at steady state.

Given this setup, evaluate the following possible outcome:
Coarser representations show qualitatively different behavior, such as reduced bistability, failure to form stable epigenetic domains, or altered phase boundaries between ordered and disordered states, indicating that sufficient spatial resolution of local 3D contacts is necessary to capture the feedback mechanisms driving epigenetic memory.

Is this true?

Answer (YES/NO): NO